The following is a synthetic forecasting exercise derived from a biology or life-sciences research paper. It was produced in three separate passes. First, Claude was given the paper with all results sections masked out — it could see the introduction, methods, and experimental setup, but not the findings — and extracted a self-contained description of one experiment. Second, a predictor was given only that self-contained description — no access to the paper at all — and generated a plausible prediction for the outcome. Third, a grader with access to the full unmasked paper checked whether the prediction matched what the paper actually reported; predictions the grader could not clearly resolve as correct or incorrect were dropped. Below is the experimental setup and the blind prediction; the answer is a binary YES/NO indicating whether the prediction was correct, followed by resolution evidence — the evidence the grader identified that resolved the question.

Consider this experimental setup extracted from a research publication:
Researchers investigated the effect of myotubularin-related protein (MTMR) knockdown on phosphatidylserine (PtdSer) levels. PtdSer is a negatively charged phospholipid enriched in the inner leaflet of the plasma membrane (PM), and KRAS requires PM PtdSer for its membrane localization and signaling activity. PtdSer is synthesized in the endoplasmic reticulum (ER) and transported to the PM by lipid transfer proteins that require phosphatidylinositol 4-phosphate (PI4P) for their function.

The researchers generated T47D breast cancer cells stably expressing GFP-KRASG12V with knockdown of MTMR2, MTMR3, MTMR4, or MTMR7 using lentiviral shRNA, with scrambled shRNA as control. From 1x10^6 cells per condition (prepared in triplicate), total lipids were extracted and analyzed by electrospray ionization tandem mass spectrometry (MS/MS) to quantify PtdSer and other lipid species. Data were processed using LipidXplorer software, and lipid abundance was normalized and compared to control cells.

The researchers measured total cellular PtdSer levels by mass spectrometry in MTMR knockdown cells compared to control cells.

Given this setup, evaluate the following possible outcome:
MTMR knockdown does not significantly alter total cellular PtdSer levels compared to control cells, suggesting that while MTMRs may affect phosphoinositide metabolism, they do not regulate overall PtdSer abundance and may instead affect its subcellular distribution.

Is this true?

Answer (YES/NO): NO